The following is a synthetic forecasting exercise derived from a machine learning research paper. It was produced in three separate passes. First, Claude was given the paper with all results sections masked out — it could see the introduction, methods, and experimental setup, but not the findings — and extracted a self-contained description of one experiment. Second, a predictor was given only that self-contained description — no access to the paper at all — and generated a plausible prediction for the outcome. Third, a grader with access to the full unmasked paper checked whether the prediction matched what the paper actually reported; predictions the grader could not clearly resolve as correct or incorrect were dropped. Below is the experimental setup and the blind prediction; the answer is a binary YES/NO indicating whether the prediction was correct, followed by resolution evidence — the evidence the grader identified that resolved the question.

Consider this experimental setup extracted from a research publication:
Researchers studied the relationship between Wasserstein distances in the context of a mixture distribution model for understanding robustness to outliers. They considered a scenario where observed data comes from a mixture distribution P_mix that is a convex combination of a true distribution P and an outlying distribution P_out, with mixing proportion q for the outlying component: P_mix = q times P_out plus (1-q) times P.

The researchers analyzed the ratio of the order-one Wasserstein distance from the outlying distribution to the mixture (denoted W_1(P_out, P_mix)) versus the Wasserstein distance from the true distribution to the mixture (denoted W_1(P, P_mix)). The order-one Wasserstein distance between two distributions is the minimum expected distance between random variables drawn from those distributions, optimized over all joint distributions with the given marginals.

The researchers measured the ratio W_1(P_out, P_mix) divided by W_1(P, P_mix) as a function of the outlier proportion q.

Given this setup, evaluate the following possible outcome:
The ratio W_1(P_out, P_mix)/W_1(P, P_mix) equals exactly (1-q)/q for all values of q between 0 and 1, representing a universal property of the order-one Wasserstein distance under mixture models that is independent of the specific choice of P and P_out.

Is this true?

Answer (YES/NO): YES